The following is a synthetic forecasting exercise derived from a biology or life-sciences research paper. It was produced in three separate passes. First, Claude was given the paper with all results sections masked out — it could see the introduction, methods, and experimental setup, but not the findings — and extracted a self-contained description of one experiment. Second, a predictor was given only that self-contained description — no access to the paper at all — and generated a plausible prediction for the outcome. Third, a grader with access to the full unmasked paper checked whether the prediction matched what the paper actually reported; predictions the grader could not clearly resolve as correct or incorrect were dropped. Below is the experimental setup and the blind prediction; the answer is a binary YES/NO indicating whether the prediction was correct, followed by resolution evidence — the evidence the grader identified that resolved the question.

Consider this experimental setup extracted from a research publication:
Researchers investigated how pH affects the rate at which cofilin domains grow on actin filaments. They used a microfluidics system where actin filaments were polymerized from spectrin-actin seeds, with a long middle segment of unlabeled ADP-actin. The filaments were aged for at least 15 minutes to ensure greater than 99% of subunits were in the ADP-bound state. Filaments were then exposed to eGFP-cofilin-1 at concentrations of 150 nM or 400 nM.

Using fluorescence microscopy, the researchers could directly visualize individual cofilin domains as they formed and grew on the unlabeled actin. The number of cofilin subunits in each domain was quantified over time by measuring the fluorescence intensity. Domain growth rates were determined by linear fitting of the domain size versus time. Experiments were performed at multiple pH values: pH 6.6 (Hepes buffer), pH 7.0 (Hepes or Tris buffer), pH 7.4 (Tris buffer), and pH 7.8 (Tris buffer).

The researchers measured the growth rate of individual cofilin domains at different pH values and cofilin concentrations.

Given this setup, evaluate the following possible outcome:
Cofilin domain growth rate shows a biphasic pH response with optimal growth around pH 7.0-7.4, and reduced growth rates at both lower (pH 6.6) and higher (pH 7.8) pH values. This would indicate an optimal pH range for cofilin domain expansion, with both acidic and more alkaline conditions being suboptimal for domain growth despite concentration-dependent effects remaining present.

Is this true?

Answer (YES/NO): NO